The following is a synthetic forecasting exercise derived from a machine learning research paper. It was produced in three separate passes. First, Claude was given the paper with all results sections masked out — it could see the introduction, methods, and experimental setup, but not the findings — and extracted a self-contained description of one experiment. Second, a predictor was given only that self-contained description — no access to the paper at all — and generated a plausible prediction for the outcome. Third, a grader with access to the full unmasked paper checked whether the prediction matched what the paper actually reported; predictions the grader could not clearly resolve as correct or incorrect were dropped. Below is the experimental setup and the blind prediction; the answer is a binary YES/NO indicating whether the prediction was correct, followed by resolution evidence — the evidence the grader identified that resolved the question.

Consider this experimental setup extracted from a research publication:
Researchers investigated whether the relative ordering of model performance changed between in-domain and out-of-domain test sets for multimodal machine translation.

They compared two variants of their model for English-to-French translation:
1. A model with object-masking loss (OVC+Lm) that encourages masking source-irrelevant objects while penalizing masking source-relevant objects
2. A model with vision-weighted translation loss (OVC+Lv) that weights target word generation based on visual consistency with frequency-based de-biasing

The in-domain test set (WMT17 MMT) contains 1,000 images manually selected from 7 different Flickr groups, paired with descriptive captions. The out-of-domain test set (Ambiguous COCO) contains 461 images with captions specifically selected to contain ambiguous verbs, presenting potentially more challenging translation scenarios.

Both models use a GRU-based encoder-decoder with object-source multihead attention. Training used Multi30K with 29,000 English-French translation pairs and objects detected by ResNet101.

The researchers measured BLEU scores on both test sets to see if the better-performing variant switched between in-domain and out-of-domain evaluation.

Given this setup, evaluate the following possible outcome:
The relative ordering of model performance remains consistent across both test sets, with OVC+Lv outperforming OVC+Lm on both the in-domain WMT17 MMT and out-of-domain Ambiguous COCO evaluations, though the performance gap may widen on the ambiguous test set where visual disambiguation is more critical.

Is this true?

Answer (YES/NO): NO